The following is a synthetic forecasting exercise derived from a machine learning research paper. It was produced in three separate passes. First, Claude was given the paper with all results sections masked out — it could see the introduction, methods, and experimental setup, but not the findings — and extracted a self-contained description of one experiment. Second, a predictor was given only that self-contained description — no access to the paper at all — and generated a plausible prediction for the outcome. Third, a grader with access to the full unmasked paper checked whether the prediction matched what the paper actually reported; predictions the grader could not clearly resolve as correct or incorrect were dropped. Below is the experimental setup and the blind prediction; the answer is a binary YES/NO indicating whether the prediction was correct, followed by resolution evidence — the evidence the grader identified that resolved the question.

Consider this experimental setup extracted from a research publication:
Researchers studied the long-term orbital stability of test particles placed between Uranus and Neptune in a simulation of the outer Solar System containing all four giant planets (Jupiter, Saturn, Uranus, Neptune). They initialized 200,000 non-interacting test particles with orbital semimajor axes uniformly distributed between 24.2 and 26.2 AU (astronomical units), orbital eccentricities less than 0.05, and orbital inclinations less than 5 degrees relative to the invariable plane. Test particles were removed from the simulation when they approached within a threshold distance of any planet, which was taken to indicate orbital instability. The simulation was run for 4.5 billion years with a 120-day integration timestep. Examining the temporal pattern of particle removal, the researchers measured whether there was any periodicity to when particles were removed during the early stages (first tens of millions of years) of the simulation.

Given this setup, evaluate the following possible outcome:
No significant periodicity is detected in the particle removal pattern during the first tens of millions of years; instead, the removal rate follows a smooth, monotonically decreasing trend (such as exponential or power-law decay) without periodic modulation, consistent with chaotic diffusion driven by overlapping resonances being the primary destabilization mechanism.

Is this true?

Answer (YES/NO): NO